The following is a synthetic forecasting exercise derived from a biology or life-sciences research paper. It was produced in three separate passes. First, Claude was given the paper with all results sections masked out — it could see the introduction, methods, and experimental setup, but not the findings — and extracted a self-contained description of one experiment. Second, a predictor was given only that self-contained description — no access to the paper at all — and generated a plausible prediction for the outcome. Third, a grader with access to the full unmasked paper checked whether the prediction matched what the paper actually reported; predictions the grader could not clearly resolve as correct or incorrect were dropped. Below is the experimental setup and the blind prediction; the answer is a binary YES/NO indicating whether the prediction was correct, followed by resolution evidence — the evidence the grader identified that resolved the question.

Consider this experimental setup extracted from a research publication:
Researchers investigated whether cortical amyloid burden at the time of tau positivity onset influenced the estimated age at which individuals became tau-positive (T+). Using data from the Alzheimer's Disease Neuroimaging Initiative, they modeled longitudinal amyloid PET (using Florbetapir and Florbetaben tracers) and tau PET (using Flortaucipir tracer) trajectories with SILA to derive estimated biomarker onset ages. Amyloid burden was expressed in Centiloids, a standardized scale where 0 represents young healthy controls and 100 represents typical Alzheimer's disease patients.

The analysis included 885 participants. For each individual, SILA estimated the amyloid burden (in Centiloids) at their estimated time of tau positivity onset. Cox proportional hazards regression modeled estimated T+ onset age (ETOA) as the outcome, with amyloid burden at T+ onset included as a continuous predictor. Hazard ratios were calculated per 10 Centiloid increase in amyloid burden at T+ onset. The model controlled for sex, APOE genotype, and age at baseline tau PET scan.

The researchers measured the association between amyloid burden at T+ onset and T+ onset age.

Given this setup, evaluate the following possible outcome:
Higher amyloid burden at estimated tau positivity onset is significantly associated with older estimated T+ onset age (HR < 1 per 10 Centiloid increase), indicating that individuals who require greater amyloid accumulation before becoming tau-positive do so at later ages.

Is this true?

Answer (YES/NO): NO